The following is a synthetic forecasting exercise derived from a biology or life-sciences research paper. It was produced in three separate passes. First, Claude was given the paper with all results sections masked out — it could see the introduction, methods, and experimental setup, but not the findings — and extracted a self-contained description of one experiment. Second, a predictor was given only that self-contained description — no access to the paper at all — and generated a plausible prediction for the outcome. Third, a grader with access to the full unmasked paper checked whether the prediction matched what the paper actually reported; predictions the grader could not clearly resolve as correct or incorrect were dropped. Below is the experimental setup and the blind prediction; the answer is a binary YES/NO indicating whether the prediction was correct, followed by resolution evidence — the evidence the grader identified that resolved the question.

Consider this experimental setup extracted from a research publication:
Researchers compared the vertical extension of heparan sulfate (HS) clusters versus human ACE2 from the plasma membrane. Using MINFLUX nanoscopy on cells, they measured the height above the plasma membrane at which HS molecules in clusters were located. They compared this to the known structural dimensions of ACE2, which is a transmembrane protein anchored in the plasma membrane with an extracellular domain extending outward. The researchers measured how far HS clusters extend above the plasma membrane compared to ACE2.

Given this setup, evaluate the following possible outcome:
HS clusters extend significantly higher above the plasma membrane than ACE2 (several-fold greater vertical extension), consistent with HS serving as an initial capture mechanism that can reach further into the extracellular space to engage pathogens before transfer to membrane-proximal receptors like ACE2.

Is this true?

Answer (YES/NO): YES